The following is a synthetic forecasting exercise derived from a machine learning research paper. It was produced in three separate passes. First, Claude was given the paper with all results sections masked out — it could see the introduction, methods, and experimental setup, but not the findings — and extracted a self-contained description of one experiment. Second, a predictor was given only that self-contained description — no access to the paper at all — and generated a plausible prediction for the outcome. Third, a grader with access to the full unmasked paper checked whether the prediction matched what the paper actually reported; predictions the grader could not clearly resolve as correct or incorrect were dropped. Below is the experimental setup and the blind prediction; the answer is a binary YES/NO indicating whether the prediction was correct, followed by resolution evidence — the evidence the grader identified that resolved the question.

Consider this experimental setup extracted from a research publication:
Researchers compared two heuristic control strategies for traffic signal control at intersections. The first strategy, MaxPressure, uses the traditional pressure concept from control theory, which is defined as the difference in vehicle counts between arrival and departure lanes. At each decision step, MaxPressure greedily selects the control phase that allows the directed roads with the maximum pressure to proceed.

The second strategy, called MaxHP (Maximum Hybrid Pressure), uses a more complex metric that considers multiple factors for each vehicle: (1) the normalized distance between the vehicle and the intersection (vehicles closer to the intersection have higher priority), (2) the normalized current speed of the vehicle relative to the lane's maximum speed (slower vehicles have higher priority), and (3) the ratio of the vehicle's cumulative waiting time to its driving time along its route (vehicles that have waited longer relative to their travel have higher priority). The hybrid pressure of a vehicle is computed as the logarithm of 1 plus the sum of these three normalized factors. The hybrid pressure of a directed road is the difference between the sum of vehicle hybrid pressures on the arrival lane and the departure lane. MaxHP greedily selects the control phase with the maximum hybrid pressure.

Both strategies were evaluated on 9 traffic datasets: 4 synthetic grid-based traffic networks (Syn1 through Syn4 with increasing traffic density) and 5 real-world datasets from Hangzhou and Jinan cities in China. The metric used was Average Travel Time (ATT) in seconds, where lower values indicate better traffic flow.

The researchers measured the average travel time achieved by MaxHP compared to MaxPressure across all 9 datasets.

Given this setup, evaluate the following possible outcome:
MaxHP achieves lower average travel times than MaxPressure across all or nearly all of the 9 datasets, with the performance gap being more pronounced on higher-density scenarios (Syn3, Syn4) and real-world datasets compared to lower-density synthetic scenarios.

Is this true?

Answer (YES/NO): YES